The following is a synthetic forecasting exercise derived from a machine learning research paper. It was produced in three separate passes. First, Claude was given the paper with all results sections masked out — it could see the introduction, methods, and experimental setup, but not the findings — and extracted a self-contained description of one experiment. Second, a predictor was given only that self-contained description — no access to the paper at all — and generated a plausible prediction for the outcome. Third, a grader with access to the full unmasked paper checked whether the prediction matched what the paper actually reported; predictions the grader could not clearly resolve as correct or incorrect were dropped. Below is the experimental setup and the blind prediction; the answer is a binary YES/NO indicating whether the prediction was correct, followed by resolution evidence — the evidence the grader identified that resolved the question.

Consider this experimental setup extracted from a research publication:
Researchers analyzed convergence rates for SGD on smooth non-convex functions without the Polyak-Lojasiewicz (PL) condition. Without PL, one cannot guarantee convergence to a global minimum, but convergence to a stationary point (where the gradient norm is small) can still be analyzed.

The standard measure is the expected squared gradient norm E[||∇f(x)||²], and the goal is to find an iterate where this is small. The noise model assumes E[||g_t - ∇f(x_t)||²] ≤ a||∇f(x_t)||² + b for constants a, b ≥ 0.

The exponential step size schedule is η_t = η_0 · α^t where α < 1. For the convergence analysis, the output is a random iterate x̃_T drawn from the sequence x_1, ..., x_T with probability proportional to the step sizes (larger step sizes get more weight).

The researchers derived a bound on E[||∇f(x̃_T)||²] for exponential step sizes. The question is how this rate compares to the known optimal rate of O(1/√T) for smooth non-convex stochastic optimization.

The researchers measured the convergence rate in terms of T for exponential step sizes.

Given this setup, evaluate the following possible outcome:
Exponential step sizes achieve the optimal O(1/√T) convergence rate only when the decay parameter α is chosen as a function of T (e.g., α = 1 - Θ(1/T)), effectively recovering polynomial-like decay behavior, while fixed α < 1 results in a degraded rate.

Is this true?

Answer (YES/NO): NO